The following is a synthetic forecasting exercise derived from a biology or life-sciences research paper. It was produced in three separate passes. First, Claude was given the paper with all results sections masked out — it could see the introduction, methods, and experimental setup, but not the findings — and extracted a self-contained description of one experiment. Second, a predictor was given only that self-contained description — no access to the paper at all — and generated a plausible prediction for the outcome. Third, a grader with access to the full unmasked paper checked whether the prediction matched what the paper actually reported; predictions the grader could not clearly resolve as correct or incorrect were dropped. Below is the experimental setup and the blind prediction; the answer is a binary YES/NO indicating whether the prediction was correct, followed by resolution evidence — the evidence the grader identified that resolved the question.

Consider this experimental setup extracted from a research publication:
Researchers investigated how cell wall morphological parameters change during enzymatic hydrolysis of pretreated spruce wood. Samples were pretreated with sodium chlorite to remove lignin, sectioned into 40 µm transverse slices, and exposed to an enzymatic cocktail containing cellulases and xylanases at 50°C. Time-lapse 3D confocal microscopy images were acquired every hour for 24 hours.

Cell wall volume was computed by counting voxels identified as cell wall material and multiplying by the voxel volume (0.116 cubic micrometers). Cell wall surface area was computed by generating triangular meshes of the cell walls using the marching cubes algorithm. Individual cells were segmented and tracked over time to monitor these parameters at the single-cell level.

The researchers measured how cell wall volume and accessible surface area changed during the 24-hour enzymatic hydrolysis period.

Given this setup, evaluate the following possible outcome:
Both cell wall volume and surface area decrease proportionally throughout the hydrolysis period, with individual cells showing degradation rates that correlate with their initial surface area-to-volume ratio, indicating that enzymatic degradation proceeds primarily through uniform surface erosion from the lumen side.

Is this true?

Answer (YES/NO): NO